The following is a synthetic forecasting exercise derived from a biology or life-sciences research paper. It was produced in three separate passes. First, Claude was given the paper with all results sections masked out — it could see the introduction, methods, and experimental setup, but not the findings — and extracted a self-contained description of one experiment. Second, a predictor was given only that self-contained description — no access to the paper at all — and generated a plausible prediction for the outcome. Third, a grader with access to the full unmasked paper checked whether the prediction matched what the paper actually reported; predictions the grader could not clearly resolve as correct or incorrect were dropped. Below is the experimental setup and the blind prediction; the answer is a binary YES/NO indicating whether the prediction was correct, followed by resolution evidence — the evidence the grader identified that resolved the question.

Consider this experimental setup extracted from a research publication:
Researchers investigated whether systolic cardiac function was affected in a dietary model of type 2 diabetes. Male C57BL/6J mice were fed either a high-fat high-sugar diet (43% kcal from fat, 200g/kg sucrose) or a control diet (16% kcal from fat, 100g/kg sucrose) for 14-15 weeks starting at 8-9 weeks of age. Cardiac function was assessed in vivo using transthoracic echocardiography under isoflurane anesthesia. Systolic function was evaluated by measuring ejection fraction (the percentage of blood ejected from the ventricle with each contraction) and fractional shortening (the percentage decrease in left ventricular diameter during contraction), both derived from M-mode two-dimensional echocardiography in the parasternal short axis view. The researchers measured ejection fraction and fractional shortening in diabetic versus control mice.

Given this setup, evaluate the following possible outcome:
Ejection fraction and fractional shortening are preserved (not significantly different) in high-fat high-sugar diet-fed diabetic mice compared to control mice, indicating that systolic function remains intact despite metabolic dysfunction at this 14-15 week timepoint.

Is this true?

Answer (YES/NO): YES